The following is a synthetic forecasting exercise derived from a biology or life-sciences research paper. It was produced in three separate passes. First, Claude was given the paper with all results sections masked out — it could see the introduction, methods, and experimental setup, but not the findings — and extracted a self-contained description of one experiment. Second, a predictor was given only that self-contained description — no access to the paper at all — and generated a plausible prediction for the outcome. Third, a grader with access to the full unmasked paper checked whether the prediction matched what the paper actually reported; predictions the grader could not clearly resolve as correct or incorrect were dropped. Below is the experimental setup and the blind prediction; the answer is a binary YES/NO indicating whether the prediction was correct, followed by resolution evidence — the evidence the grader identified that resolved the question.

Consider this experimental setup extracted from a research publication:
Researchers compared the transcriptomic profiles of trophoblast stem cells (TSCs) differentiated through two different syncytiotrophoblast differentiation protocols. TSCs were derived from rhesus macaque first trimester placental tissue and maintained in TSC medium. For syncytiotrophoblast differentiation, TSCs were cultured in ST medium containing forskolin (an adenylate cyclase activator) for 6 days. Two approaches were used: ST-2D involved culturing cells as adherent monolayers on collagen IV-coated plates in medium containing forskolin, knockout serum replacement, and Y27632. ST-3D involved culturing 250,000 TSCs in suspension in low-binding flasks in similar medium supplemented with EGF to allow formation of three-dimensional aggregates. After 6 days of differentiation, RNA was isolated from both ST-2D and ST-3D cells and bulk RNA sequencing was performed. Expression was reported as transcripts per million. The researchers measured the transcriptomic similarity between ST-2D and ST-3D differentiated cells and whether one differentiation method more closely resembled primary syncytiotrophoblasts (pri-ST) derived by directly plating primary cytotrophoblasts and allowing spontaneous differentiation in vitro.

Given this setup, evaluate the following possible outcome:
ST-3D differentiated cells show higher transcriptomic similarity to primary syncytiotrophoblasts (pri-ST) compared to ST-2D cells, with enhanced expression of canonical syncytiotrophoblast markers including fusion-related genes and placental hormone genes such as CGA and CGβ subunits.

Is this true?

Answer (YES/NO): NO